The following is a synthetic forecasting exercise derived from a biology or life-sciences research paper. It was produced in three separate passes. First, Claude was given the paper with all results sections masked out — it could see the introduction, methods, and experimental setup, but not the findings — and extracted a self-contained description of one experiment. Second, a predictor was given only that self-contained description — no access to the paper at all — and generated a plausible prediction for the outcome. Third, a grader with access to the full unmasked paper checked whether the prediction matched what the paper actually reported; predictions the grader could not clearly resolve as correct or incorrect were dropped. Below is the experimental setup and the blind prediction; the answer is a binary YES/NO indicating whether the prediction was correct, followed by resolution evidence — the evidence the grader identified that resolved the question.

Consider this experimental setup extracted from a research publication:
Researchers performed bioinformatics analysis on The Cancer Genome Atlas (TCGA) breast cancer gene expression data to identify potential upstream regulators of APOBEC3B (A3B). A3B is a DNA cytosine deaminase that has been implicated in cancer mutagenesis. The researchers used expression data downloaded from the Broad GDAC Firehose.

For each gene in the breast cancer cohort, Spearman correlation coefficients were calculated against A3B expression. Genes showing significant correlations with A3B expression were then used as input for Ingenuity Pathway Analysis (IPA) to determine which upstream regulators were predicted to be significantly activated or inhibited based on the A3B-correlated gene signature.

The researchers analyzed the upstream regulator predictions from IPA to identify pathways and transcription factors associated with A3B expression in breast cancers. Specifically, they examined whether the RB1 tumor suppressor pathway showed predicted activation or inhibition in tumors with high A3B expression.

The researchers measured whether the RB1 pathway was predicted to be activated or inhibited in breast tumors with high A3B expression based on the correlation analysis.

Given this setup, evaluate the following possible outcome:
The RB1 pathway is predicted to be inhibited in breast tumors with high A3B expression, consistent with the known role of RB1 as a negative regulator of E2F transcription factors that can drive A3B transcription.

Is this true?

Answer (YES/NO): YES